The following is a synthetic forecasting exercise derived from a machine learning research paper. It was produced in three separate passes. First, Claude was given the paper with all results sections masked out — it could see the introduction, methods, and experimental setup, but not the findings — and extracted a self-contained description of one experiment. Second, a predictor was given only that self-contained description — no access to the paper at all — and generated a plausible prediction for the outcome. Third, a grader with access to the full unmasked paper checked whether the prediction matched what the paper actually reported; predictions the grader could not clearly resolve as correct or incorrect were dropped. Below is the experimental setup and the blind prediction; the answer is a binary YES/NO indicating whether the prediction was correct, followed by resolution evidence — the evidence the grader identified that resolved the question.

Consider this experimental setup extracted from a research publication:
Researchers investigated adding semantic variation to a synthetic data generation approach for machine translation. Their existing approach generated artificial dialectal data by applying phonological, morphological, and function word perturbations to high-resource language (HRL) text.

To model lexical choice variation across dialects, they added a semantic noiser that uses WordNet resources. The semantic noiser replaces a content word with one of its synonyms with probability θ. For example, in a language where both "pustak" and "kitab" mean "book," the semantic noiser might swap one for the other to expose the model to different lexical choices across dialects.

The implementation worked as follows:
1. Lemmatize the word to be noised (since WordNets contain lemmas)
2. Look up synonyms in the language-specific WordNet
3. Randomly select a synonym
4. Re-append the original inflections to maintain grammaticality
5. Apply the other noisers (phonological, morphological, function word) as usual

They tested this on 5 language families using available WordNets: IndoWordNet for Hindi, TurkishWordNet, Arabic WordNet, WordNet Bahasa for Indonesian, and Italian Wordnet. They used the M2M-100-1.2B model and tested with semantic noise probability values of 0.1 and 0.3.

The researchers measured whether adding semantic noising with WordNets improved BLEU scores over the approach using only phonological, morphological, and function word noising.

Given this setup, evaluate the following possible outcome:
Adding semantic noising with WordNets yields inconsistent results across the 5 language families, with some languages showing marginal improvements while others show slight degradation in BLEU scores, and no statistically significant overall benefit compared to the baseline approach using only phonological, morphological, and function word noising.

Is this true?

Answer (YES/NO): NO